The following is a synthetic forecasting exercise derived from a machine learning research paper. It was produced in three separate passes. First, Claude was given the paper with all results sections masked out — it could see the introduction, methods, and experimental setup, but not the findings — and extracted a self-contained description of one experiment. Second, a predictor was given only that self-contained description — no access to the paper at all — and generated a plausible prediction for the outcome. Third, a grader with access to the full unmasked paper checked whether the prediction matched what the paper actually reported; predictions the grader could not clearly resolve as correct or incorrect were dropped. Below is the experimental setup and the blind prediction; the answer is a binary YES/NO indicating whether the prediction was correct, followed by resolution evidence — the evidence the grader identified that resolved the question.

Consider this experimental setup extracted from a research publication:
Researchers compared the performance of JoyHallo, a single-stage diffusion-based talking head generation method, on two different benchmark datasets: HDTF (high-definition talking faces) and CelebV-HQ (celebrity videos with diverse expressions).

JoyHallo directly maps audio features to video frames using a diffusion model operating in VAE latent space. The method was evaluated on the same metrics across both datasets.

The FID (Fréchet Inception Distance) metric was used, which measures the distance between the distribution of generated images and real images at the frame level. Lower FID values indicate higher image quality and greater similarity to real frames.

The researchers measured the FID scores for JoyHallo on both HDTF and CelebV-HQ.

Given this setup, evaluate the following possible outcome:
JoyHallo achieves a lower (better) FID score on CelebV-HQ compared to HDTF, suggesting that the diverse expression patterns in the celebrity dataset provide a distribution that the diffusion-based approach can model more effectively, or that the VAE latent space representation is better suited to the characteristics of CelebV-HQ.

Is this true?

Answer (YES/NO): NO